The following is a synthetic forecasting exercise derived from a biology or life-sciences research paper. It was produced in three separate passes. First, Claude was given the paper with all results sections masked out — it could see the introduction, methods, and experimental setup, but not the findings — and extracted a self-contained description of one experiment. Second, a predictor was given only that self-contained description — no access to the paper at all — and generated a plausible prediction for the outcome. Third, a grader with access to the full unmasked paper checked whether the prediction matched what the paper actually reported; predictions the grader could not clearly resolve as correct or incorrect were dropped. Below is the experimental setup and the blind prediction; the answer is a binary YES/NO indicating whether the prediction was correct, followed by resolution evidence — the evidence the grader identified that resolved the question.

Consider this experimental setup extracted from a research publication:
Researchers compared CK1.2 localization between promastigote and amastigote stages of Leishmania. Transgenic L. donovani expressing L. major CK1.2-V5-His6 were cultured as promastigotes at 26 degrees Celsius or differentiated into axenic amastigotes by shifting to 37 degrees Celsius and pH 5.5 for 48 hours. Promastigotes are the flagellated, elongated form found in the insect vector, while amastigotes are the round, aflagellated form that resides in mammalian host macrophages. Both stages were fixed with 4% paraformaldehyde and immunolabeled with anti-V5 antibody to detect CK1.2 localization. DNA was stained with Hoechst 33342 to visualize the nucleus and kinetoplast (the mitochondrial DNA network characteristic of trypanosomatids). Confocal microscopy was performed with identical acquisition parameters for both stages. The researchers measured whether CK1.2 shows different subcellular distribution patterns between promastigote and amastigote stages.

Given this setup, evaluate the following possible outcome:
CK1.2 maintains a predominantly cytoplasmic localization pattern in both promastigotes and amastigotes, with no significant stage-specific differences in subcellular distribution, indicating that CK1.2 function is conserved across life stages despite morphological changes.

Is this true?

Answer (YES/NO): NO